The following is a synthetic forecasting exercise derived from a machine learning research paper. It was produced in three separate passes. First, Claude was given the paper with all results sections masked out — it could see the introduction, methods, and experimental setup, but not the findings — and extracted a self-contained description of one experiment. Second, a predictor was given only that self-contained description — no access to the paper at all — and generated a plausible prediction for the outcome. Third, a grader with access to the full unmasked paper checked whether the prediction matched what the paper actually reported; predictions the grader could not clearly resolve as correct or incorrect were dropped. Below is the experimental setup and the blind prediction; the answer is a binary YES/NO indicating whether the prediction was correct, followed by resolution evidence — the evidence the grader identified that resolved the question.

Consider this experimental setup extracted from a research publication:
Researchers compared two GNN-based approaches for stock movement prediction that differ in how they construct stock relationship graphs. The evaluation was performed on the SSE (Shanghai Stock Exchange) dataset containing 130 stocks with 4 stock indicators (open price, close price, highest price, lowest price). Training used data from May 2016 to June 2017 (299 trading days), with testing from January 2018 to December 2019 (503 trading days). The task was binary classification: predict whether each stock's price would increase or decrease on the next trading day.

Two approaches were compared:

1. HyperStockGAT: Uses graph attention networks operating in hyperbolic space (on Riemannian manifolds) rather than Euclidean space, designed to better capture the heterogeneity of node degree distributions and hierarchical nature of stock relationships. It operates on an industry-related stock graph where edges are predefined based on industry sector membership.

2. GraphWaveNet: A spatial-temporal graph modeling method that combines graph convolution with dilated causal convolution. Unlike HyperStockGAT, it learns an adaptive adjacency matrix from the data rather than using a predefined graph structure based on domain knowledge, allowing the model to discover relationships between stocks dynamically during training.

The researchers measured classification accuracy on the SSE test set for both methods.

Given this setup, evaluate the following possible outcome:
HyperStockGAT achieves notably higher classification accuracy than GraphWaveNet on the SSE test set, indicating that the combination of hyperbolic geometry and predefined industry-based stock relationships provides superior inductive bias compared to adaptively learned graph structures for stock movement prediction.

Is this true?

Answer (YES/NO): NO